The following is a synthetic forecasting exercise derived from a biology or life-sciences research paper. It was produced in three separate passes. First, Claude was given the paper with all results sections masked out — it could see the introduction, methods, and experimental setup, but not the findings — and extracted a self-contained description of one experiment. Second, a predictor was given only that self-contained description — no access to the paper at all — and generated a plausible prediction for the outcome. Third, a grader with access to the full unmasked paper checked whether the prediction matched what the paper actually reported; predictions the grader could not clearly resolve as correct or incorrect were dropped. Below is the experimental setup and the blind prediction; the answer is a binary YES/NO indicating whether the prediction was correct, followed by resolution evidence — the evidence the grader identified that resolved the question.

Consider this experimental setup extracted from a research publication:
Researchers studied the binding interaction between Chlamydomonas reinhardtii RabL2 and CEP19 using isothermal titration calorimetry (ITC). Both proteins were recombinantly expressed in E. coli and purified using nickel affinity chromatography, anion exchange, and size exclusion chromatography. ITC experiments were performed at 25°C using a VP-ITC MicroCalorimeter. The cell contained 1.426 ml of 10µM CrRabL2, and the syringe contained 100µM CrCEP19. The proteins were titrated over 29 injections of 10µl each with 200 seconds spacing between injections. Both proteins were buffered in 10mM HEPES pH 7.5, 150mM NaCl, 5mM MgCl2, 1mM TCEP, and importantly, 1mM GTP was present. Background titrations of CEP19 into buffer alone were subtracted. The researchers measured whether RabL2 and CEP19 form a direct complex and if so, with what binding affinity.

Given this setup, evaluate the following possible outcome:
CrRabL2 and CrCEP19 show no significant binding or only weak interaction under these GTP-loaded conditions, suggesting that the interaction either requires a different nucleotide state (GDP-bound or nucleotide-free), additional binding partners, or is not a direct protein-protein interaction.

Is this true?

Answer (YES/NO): NO